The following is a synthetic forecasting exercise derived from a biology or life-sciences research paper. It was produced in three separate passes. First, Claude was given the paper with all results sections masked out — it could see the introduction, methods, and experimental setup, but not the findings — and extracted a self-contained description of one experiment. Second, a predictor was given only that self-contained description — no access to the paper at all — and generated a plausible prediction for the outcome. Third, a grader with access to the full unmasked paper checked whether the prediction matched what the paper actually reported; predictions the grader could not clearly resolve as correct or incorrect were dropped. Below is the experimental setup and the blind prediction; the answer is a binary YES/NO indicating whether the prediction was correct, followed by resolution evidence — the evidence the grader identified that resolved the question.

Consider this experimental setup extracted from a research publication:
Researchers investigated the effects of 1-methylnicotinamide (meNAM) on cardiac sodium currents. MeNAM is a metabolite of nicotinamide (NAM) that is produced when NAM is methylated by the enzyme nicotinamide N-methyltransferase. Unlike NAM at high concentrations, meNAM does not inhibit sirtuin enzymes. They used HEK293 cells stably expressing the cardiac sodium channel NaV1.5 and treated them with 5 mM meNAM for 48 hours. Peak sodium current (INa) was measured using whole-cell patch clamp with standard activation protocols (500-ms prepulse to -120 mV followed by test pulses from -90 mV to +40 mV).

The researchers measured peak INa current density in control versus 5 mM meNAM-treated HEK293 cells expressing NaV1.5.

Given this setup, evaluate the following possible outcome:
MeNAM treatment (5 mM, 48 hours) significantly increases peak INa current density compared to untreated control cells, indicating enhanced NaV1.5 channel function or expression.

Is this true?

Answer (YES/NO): NO